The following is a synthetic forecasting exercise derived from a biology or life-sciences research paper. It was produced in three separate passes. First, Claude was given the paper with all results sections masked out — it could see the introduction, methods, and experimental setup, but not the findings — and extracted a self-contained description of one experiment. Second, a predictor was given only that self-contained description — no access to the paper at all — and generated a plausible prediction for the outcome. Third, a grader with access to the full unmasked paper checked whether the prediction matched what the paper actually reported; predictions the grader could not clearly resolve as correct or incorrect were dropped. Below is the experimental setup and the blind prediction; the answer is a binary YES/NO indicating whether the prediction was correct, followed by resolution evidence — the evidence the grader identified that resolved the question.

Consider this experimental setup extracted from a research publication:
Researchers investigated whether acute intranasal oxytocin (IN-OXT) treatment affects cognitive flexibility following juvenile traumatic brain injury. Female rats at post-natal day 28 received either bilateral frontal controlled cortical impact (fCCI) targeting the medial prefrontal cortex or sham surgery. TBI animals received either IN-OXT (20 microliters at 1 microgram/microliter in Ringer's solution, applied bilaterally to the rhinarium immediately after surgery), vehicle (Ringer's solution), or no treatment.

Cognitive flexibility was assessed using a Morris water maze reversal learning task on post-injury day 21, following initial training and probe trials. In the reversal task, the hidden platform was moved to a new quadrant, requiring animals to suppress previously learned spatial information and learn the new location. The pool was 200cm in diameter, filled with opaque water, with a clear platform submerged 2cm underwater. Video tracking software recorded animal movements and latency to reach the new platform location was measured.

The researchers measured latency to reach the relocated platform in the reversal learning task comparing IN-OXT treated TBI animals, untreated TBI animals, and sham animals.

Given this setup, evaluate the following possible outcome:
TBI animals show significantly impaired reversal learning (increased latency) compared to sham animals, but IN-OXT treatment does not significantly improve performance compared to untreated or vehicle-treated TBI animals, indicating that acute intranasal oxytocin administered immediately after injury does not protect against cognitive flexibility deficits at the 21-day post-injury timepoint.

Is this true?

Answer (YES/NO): YES